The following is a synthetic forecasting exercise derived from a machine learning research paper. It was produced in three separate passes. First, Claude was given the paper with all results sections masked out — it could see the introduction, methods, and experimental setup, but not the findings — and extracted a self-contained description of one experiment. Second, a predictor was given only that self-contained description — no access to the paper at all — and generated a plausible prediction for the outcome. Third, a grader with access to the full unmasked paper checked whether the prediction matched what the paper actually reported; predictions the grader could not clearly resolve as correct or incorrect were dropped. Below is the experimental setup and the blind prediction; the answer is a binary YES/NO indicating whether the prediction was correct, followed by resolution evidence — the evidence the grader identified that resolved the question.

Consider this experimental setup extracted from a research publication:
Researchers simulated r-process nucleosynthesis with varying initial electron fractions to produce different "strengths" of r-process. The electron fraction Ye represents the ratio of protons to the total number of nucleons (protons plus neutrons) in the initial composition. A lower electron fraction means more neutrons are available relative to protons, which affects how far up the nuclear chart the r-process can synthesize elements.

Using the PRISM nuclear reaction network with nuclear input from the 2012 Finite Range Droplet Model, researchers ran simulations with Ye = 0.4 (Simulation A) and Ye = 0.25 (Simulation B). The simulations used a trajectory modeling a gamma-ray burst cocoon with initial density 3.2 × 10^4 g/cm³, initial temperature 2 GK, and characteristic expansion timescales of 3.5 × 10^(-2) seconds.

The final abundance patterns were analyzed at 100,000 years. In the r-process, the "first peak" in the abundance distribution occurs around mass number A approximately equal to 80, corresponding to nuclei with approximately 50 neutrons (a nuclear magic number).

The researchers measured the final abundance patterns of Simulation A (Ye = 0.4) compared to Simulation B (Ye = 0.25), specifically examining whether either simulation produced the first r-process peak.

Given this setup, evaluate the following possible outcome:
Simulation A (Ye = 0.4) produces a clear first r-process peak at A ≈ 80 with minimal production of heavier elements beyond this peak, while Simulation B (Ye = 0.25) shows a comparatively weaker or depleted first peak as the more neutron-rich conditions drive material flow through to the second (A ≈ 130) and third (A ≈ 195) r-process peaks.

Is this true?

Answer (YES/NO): NO